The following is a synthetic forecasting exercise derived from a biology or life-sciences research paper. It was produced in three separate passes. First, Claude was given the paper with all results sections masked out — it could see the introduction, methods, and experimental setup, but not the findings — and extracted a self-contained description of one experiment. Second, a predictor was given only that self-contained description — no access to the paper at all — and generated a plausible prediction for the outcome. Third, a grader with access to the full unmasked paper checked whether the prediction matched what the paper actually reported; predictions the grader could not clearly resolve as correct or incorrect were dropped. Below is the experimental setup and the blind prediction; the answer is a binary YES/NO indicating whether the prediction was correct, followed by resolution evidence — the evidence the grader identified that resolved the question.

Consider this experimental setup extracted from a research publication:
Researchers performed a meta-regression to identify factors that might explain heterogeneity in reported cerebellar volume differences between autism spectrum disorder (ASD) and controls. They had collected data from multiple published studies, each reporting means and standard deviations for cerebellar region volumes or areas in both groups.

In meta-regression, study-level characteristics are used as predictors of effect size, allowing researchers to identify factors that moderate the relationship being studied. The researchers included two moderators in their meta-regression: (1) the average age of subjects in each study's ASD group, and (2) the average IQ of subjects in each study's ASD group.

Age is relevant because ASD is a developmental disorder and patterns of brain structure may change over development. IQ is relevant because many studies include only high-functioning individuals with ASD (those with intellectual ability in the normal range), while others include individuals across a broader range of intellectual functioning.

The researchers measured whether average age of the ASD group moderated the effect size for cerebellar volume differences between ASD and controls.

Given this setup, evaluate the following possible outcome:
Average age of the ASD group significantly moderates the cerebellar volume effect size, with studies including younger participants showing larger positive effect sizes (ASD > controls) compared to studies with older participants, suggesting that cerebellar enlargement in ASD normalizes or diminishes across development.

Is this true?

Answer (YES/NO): NO